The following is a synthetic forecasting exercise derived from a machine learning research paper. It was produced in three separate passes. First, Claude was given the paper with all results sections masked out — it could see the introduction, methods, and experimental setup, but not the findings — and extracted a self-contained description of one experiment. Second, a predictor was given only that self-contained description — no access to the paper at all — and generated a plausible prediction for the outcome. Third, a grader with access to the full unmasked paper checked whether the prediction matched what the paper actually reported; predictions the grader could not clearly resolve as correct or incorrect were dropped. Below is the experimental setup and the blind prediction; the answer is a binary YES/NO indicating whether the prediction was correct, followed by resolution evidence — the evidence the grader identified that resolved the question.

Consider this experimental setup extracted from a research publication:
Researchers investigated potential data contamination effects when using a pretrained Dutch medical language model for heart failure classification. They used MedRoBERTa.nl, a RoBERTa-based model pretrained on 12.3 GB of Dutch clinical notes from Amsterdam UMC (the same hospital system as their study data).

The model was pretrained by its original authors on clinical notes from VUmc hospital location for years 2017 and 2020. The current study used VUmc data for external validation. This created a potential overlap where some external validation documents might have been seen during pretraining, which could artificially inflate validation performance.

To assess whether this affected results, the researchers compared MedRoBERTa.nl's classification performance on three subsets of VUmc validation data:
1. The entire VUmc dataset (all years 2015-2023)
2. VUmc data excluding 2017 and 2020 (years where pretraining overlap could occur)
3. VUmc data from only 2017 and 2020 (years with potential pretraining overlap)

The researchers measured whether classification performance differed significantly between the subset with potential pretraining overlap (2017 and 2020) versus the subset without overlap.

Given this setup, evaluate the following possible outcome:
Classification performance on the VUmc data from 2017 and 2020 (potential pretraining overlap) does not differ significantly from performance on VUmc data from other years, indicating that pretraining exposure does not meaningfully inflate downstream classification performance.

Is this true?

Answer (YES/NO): YES